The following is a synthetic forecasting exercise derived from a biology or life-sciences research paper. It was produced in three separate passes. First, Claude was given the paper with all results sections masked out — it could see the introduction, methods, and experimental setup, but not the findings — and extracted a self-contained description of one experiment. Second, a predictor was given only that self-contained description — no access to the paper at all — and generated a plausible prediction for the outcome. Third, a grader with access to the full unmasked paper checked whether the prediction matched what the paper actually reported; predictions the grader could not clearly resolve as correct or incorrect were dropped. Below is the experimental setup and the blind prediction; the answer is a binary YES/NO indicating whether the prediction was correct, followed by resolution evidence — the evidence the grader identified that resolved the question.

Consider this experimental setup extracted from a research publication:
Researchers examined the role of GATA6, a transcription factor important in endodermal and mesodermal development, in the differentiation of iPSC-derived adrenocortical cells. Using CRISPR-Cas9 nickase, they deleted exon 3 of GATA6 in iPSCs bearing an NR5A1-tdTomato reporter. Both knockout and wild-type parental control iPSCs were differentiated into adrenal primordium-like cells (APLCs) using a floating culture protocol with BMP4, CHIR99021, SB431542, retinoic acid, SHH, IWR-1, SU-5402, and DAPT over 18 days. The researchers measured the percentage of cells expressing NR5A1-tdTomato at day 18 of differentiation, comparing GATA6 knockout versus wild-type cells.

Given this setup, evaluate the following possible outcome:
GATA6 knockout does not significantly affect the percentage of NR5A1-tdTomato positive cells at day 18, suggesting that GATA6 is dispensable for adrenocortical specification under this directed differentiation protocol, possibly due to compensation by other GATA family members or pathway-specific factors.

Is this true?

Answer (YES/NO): YES